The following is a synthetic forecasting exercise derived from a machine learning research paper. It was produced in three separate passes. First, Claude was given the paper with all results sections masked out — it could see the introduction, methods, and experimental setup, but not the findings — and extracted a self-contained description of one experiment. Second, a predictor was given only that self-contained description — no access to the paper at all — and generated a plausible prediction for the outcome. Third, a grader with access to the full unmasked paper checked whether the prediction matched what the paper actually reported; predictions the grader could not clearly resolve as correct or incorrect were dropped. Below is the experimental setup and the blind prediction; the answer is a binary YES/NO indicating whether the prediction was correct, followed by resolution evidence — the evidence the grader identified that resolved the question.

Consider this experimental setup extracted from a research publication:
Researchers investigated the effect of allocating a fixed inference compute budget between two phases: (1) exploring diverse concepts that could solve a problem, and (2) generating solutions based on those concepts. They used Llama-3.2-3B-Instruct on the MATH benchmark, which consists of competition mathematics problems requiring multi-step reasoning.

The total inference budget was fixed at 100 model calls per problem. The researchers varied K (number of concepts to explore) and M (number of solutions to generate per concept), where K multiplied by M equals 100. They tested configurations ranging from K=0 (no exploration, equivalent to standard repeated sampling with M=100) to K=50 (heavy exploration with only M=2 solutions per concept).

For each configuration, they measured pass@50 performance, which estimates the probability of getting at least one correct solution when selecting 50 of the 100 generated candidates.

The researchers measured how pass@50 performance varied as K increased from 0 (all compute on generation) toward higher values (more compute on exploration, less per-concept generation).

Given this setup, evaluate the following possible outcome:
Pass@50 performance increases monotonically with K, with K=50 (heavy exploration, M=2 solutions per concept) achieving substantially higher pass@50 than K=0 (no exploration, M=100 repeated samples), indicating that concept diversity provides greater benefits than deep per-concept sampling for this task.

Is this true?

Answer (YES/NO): NO